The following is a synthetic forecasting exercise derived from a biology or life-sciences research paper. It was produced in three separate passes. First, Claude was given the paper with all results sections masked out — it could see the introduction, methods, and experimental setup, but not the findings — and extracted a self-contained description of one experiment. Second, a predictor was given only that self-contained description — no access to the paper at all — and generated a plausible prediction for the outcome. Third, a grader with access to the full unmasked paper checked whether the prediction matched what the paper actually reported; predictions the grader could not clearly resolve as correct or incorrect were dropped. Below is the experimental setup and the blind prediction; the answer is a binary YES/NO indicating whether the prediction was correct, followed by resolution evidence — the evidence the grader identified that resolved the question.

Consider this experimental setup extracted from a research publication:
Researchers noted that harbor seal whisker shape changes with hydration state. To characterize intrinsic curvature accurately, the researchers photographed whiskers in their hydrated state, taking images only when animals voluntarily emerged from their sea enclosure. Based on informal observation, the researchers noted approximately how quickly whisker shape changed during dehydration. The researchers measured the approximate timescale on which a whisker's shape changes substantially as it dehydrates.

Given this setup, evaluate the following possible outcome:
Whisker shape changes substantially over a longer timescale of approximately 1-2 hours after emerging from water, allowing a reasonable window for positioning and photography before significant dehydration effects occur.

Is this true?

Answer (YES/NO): NO